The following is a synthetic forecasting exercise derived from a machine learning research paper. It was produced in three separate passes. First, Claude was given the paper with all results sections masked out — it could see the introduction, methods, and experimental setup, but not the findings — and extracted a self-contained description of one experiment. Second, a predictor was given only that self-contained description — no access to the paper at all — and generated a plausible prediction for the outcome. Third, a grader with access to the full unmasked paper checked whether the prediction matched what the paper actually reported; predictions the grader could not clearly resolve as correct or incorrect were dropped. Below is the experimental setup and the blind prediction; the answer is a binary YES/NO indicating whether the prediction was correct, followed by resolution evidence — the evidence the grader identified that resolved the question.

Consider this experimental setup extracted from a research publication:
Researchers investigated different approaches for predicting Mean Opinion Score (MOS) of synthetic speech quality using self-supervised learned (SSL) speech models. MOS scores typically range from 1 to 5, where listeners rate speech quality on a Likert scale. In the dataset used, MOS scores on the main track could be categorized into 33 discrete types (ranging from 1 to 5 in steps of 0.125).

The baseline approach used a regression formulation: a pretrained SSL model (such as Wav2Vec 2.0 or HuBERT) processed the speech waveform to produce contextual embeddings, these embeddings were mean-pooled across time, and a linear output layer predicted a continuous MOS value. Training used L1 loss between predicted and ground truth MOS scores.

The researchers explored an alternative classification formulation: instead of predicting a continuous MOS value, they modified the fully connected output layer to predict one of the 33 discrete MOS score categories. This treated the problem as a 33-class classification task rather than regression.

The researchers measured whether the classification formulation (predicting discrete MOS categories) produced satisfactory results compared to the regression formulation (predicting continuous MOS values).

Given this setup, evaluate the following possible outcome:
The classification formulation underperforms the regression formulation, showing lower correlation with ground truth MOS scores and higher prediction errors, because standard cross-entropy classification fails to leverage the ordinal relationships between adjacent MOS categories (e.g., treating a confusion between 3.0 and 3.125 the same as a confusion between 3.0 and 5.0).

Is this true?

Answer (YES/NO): NO